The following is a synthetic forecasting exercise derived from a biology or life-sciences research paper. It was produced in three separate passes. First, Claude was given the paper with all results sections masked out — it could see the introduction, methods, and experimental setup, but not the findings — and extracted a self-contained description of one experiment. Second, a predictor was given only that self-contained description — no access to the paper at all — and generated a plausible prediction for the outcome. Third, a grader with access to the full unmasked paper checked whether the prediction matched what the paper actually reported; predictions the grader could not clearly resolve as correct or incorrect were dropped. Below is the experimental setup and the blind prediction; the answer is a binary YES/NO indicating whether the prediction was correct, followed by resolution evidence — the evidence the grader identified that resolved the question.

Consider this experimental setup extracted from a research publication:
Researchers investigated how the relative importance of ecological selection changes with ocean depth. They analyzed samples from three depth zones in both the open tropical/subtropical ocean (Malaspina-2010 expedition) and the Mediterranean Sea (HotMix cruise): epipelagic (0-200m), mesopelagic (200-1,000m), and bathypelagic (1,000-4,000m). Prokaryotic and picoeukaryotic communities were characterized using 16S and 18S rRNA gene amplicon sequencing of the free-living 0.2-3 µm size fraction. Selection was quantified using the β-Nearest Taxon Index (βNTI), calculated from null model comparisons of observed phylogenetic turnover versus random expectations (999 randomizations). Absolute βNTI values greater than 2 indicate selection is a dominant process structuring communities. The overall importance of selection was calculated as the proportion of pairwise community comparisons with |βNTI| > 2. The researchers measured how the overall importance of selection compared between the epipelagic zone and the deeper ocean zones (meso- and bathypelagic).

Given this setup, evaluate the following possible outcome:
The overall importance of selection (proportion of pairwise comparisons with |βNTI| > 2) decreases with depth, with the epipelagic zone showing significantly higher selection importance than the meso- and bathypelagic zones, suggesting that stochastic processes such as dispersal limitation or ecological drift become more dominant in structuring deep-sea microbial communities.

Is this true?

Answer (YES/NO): YES